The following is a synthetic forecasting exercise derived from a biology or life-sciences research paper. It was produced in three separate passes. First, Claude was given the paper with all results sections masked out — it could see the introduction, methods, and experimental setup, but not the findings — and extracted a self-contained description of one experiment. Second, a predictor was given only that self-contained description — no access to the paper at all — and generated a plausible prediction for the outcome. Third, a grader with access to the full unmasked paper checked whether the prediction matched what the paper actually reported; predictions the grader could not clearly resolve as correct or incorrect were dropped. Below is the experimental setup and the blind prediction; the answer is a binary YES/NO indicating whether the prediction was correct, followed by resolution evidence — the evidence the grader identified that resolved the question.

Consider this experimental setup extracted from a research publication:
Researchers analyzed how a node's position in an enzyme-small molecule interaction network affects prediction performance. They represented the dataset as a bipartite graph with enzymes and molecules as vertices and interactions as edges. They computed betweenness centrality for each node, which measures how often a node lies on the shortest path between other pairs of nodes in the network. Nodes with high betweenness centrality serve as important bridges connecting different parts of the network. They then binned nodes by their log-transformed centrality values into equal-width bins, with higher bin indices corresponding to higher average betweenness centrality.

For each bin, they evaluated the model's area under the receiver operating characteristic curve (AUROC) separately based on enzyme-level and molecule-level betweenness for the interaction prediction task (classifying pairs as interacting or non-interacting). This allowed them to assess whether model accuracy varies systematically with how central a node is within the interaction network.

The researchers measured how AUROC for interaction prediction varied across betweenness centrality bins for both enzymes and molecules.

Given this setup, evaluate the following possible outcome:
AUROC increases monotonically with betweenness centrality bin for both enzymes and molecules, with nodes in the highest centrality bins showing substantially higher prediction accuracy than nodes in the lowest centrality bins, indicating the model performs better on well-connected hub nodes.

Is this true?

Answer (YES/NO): NO